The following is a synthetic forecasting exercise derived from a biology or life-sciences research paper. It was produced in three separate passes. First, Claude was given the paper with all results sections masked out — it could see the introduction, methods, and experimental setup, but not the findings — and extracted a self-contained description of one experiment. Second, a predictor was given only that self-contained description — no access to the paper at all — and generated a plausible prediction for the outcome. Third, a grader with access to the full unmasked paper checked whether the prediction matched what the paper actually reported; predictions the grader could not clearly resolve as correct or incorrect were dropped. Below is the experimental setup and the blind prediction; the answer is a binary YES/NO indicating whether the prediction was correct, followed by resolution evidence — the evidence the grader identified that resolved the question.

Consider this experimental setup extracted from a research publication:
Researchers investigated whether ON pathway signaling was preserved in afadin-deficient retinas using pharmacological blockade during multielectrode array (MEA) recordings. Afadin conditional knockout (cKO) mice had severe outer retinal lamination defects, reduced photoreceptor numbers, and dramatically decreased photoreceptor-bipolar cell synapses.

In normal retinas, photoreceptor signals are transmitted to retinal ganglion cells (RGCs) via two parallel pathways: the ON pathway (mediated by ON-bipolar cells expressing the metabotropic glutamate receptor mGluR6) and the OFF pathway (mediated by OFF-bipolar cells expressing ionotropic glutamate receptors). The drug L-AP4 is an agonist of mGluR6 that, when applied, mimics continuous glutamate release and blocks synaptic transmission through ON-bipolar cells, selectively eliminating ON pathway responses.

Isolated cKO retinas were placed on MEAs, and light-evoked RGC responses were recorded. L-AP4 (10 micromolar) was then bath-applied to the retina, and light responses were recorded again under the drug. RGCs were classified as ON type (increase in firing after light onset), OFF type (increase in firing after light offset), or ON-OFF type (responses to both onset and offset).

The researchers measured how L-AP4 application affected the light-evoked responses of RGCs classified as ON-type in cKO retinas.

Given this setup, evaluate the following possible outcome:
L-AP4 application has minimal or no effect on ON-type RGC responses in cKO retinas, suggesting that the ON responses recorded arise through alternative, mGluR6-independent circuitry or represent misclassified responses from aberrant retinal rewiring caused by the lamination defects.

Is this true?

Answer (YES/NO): NO